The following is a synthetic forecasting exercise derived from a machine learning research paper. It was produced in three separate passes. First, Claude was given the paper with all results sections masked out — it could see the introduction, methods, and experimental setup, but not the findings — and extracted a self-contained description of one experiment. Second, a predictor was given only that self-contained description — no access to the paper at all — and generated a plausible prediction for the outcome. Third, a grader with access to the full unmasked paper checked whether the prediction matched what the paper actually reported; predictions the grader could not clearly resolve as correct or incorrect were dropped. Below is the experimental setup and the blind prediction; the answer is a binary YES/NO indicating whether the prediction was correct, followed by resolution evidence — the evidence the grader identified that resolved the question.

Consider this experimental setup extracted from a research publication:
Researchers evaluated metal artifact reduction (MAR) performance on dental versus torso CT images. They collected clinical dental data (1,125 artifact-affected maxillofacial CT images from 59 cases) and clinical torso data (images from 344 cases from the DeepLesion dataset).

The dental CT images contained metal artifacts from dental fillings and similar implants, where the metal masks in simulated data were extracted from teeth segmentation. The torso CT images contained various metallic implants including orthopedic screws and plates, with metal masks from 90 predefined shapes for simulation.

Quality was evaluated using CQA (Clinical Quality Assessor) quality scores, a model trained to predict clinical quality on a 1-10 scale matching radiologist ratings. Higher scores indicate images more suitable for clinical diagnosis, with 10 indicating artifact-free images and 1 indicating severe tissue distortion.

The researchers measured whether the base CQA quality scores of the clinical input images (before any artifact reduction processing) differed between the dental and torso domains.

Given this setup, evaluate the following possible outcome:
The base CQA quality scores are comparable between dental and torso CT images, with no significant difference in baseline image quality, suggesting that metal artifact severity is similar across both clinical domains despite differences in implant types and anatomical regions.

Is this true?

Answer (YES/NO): NO